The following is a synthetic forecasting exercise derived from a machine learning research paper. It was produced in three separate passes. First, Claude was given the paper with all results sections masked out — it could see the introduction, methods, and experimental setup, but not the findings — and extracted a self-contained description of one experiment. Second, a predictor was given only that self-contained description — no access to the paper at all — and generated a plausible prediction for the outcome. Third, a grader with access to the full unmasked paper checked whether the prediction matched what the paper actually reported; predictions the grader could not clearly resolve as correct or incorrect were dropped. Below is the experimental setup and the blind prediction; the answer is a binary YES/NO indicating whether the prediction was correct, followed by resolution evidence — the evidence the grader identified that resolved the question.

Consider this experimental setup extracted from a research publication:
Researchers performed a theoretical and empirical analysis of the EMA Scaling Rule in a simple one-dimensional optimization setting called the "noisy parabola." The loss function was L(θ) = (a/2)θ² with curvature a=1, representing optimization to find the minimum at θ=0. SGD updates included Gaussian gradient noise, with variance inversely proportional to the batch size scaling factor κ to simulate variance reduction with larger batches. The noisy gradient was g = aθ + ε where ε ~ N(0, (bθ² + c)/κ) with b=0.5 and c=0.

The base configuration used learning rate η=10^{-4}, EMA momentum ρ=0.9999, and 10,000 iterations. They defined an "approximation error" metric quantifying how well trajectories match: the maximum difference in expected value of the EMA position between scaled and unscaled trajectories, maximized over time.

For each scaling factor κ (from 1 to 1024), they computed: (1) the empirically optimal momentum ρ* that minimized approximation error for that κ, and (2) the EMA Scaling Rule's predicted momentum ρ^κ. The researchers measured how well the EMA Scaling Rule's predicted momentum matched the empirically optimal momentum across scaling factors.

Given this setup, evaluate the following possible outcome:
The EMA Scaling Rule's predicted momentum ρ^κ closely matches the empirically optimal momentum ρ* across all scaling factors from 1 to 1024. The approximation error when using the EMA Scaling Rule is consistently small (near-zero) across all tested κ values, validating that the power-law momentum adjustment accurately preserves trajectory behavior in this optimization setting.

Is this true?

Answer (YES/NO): NO